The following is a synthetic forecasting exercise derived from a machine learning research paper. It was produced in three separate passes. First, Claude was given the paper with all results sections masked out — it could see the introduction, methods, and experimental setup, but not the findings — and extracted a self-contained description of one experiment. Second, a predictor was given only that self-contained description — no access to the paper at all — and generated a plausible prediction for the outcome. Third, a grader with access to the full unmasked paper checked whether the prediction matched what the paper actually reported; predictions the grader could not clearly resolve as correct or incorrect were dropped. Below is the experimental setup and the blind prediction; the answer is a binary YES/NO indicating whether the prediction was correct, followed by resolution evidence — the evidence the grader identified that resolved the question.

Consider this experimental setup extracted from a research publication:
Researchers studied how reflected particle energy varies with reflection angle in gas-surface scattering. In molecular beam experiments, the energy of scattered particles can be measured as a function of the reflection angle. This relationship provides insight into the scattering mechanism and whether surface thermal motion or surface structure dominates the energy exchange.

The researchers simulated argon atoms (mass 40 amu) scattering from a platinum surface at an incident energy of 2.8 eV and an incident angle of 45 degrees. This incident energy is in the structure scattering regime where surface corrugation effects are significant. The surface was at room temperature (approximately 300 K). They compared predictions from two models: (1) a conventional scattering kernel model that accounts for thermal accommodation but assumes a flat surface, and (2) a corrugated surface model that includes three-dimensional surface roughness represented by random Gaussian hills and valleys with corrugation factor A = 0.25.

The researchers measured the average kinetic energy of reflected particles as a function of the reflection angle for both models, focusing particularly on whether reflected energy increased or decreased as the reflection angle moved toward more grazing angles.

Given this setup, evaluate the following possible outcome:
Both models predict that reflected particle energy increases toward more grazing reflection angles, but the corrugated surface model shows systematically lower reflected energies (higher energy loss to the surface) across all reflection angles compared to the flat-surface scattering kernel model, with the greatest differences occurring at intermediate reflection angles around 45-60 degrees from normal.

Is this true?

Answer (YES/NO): NO